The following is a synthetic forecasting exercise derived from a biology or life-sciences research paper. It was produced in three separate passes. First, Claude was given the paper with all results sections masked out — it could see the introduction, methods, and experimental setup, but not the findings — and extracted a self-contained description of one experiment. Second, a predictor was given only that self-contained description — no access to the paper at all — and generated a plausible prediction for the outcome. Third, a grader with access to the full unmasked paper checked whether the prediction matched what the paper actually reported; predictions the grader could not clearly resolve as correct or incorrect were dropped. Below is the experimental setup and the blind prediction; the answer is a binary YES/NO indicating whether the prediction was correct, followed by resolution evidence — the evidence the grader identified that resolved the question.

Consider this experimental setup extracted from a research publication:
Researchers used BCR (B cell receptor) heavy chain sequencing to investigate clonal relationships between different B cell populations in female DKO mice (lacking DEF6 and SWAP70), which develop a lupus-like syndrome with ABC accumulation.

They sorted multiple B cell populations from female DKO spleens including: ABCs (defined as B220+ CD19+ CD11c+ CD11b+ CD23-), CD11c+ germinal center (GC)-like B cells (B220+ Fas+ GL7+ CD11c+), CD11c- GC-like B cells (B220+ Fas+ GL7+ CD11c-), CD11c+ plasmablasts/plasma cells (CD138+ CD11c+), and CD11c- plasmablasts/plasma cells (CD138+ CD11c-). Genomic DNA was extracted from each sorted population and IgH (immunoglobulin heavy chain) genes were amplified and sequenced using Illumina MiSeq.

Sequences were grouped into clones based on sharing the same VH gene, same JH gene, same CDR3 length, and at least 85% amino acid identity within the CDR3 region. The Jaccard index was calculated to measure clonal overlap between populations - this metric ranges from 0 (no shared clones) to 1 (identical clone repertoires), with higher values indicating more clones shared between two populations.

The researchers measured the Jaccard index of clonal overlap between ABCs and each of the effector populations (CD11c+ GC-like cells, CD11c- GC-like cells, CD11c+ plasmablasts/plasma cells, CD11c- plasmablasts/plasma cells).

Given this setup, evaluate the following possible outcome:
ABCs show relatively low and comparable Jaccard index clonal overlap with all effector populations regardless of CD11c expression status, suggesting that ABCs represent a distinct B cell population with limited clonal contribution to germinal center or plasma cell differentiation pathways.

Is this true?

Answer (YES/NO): NO